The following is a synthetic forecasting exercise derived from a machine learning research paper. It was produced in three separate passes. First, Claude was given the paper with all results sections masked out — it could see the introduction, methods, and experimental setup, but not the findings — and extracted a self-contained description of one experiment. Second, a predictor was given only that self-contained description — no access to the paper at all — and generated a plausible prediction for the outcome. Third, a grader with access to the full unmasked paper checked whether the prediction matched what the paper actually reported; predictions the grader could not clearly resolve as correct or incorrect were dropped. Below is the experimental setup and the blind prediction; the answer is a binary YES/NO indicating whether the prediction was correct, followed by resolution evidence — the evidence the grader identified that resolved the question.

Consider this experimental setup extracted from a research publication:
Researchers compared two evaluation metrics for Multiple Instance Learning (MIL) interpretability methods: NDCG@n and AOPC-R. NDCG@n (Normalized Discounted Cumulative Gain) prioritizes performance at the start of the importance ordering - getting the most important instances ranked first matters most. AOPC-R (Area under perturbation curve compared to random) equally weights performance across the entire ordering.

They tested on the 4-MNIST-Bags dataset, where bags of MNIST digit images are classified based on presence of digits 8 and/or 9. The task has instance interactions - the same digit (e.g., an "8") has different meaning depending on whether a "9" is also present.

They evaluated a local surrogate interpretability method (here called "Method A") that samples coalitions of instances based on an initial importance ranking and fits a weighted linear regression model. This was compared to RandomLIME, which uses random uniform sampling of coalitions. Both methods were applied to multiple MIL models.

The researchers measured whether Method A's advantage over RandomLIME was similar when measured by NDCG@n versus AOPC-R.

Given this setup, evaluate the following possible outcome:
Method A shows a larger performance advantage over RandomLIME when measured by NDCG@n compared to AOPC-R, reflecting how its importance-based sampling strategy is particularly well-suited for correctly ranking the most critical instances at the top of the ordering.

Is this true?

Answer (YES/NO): YES